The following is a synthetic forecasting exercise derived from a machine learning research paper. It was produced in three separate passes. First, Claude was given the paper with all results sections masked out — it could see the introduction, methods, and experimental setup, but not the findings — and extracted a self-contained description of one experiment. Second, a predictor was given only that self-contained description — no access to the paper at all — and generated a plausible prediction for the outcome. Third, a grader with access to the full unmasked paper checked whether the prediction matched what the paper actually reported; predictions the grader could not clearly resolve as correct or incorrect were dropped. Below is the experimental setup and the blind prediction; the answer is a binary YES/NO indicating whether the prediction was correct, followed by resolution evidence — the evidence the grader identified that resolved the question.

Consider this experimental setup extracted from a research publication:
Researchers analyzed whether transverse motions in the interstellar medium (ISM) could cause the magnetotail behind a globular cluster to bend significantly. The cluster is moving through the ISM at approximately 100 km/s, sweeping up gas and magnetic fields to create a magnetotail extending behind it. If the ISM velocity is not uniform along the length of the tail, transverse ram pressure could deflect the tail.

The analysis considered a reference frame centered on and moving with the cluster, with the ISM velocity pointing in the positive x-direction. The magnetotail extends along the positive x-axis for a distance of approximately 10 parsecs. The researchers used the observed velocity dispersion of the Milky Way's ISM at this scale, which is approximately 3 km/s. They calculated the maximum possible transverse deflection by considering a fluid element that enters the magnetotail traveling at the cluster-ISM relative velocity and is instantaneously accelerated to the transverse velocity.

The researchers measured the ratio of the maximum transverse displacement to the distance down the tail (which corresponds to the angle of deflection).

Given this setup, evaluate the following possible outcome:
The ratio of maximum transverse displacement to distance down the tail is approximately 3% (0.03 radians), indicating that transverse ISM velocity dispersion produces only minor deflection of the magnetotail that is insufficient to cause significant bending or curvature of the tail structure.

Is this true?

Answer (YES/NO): YES